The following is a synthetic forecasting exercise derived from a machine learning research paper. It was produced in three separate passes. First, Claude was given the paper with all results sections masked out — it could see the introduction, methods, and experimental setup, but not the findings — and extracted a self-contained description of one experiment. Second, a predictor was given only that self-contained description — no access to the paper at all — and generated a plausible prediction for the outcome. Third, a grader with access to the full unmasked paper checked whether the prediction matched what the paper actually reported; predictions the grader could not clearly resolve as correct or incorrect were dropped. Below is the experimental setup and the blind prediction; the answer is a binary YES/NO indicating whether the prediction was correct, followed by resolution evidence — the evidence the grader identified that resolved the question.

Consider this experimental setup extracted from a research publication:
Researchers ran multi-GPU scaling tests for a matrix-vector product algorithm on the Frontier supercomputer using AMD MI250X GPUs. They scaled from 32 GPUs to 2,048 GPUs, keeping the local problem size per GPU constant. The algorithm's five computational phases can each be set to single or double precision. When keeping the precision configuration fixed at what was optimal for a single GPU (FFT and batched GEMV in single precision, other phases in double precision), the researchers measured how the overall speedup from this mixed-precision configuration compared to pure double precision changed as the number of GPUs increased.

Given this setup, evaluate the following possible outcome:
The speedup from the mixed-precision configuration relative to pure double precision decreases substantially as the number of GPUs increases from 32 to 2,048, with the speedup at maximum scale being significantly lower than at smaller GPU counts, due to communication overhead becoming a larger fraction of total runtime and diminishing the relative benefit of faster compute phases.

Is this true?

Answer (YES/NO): YES